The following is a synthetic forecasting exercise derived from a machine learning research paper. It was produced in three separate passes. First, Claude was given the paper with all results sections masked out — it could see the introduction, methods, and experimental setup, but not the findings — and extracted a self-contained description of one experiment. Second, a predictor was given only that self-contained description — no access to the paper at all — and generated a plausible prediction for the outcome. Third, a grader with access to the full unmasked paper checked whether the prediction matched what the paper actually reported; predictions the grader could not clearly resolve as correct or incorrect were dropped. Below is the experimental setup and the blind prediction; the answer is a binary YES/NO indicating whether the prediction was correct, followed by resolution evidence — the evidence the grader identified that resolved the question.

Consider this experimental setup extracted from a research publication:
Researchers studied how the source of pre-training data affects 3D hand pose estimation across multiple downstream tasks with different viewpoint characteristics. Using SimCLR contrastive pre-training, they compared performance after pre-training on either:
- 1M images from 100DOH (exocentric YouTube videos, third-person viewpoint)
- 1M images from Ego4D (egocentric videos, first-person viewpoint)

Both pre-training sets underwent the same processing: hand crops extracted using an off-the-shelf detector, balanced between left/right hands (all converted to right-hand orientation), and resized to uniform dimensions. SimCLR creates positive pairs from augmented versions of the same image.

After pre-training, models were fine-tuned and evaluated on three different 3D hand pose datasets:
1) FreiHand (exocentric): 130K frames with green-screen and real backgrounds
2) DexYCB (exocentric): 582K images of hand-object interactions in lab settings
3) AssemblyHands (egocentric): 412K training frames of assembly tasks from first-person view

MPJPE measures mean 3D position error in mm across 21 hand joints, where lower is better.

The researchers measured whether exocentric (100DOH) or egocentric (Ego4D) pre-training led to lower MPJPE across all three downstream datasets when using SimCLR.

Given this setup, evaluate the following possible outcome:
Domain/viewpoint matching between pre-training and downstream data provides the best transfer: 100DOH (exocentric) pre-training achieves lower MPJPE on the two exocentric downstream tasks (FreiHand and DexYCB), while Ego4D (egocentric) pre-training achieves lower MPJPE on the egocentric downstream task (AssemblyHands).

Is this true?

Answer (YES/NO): NO